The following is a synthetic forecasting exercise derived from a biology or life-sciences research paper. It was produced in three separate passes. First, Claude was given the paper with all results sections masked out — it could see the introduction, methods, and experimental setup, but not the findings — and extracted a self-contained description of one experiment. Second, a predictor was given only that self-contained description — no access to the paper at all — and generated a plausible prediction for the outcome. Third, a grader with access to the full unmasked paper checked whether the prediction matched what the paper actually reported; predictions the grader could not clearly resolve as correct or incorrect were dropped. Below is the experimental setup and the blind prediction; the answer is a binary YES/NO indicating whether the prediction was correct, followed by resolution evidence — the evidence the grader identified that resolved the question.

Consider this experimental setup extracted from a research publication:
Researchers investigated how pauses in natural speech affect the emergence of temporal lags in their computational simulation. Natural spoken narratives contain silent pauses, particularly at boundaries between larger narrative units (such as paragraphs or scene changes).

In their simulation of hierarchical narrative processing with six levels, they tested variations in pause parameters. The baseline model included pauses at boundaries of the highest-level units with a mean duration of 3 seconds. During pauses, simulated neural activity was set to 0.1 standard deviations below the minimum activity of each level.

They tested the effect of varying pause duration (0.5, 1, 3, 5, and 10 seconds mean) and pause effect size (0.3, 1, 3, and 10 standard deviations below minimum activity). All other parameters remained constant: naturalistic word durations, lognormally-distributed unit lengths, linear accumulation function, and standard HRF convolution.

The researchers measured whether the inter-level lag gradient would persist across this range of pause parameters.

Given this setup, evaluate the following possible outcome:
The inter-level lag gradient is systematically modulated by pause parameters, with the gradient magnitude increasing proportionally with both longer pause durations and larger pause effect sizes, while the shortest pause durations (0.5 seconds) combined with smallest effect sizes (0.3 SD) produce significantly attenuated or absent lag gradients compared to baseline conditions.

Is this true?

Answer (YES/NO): NO